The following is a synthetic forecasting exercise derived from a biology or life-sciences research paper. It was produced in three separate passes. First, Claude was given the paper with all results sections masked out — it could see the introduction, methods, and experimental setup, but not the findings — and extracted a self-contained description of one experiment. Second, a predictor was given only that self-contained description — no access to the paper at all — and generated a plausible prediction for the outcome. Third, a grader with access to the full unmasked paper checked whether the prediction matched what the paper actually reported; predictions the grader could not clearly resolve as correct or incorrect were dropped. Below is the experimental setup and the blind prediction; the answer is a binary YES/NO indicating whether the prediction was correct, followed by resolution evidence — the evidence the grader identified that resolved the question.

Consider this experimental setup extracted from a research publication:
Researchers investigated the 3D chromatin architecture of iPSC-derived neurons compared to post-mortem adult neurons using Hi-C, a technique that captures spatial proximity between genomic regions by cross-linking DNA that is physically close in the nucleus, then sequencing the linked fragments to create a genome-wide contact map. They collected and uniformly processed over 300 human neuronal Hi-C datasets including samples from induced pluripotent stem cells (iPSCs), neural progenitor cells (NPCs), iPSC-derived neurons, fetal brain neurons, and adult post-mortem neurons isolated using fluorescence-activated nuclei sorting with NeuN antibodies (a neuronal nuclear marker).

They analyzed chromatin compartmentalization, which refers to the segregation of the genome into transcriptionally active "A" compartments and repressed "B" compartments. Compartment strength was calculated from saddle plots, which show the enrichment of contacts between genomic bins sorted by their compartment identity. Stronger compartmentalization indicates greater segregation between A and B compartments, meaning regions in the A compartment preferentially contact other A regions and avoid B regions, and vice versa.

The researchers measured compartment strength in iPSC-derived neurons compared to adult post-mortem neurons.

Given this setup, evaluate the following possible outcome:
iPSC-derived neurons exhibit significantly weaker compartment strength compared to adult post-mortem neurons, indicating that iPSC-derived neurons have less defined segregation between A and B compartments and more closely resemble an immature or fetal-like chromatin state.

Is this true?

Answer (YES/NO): NO